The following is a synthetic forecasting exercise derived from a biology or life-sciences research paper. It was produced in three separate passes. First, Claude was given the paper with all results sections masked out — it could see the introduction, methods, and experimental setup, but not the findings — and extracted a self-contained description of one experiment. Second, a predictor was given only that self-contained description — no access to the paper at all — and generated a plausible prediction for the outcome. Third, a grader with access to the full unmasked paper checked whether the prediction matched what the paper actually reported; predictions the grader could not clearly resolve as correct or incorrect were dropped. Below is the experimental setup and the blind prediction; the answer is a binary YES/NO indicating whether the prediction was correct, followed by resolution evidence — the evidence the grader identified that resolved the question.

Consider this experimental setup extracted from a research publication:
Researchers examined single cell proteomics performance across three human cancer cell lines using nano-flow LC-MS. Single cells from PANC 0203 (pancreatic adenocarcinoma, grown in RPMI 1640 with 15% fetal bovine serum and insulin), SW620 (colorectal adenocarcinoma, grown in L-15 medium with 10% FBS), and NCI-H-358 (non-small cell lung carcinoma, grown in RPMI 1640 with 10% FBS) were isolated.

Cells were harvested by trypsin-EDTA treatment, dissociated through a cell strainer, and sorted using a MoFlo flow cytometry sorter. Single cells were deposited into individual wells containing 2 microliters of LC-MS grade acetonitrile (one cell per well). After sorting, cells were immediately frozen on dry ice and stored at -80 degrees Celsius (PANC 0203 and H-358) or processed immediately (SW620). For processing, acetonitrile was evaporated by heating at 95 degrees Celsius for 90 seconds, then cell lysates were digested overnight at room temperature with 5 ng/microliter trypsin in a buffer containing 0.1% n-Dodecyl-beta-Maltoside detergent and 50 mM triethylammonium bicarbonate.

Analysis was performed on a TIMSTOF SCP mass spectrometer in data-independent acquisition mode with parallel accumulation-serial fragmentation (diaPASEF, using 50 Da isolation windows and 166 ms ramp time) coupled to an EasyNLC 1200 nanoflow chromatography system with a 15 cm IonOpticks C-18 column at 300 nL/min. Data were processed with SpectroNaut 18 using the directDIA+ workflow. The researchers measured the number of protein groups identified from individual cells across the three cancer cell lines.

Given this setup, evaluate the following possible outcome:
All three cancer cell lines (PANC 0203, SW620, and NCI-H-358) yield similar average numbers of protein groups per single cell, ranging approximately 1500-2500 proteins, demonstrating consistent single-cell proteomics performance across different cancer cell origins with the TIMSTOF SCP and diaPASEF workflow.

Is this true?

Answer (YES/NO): NO